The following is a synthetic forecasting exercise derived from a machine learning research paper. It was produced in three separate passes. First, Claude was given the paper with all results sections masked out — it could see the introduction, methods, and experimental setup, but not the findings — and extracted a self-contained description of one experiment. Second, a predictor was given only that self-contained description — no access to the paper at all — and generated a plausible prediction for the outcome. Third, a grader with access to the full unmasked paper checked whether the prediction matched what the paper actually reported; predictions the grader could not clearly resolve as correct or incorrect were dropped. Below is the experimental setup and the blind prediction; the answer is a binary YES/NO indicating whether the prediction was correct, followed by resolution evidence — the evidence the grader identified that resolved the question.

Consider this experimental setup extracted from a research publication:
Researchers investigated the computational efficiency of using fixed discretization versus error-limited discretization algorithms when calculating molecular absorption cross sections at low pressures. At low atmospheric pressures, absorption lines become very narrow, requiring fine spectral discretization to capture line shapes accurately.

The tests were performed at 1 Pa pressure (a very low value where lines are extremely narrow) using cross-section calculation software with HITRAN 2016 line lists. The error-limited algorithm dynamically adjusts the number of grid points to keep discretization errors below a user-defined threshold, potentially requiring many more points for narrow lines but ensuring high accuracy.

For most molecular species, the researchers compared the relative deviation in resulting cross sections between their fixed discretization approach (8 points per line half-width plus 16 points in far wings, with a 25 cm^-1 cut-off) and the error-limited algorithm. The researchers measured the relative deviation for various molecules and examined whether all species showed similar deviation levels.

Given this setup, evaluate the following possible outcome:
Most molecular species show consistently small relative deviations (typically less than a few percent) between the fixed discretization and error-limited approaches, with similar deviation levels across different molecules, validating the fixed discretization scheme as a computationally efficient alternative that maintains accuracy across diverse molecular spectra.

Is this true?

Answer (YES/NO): NO